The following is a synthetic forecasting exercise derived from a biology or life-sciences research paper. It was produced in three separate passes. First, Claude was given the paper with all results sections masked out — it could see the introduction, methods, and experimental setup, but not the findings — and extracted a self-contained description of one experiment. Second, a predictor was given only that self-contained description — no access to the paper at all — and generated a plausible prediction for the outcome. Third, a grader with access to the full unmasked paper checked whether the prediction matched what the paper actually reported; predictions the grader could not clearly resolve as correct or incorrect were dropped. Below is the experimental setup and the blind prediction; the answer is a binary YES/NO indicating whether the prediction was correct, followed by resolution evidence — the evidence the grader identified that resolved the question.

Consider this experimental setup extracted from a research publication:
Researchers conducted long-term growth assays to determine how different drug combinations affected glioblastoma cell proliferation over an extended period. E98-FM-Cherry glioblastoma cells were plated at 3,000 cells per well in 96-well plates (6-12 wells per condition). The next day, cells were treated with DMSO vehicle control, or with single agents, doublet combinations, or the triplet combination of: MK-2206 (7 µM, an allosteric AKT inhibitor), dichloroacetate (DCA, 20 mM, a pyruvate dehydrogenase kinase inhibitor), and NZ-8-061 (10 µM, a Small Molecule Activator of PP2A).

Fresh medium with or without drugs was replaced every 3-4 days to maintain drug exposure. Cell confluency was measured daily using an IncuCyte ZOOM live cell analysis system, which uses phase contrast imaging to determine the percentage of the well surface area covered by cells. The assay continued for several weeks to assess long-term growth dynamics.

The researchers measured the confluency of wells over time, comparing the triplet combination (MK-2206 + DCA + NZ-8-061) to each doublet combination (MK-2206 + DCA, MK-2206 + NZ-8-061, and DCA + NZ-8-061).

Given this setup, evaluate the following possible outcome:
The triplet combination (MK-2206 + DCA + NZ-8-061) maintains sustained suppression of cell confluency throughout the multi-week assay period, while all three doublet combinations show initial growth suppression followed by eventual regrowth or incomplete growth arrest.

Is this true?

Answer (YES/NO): YES